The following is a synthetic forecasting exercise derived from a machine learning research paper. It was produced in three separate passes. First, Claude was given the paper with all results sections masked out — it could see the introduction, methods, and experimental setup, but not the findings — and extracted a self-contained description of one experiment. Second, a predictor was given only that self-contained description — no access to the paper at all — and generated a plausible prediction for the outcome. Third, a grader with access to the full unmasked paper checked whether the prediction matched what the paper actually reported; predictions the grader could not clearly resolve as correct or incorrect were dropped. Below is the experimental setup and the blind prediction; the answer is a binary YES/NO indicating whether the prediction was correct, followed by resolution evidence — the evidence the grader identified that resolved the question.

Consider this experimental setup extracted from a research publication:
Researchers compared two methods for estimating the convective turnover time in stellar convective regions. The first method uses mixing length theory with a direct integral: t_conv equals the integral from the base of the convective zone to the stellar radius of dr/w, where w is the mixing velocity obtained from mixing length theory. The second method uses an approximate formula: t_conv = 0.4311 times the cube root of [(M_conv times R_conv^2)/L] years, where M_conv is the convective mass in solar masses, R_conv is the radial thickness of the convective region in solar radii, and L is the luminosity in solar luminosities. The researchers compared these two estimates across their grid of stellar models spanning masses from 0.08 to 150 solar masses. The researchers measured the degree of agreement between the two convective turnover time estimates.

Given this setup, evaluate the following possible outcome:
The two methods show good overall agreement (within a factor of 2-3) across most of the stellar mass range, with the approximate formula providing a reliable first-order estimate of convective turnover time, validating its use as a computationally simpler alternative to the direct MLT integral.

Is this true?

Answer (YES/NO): YES